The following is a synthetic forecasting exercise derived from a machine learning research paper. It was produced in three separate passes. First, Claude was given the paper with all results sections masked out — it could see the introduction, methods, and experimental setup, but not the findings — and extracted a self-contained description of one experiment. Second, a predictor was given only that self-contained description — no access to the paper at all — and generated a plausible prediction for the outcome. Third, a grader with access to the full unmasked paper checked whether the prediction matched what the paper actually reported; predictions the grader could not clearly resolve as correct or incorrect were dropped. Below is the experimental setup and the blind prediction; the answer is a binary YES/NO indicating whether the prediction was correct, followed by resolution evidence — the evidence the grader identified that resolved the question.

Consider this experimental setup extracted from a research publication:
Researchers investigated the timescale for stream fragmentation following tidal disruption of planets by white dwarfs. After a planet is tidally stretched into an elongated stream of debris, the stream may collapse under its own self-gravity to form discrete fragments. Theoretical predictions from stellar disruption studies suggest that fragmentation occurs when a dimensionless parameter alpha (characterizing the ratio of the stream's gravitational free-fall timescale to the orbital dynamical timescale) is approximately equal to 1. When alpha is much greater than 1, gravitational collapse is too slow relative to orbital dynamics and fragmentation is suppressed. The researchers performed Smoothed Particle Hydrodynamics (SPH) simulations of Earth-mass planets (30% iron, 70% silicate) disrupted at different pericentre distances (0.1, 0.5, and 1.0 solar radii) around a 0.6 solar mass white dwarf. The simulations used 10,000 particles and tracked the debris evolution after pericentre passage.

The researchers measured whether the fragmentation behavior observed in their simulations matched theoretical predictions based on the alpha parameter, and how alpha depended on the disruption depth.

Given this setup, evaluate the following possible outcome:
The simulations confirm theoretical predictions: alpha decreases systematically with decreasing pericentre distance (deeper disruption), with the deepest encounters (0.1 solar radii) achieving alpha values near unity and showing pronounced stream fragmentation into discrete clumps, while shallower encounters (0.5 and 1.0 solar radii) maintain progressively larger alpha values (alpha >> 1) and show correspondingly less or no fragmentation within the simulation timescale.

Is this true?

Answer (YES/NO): NO